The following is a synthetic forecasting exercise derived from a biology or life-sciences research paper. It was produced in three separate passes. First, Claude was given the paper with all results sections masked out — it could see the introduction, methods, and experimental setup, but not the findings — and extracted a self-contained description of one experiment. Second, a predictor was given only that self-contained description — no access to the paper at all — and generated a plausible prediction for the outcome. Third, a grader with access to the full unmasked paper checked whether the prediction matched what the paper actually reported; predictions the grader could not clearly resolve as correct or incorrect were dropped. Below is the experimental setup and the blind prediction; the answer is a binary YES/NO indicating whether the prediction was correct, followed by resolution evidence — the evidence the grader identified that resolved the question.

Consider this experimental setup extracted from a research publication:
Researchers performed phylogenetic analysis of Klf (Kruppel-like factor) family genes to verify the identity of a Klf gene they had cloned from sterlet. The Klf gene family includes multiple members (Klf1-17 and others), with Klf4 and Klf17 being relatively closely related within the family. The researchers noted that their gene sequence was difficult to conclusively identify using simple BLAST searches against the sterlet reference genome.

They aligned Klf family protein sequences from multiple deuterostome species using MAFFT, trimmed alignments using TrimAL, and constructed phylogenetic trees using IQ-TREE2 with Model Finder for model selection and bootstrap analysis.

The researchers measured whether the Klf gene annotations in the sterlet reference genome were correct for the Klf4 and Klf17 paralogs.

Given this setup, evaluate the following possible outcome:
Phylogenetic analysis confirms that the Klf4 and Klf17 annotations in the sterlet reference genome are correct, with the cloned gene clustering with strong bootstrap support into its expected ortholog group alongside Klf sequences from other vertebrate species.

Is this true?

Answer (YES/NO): NO